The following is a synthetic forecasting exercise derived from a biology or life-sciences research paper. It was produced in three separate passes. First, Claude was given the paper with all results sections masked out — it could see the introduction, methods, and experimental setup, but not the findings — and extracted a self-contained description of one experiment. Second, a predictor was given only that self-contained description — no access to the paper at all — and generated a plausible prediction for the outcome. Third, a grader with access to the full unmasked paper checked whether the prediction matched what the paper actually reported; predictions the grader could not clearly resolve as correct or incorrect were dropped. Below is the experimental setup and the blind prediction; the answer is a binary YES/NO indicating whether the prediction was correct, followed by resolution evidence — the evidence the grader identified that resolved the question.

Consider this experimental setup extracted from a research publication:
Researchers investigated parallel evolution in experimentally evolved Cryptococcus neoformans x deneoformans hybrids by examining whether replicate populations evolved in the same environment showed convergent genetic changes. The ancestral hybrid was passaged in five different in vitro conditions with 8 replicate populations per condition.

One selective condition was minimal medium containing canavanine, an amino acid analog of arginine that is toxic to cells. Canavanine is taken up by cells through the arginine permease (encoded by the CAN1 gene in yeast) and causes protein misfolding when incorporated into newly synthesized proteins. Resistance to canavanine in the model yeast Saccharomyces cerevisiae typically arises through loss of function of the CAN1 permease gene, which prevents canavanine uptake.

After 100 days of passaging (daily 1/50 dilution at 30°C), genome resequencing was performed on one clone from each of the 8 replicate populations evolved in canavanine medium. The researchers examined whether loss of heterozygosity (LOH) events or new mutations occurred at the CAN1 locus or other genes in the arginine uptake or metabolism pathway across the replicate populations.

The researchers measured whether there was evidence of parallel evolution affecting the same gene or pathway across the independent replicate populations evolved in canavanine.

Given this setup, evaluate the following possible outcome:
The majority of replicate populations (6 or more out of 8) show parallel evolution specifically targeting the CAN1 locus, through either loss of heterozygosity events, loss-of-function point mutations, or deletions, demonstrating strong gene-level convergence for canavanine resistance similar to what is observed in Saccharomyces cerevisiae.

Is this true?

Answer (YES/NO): NO